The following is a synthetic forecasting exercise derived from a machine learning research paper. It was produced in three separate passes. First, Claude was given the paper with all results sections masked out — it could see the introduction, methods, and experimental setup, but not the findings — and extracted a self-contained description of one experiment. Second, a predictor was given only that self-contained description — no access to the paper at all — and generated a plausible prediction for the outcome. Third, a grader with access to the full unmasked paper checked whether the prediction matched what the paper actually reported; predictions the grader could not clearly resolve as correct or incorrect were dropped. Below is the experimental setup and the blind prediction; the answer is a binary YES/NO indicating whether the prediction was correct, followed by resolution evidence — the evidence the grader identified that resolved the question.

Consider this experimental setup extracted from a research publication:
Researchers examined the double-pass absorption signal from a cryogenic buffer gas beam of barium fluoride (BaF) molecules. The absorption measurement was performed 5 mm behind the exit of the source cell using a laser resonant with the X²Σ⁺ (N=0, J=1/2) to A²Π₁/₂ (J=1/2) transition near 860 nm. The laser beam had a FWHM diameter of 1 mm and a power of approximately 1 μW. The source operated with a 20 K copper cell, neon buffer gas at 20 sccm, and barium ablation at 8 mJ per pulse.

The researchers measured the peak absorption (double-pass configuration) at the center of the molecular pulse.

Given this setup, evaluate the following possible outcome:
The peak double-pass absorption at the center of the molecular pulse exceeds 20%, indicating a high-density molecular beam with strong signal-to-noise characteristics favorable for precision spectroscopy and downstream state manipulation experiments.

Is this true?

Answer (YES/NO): NO